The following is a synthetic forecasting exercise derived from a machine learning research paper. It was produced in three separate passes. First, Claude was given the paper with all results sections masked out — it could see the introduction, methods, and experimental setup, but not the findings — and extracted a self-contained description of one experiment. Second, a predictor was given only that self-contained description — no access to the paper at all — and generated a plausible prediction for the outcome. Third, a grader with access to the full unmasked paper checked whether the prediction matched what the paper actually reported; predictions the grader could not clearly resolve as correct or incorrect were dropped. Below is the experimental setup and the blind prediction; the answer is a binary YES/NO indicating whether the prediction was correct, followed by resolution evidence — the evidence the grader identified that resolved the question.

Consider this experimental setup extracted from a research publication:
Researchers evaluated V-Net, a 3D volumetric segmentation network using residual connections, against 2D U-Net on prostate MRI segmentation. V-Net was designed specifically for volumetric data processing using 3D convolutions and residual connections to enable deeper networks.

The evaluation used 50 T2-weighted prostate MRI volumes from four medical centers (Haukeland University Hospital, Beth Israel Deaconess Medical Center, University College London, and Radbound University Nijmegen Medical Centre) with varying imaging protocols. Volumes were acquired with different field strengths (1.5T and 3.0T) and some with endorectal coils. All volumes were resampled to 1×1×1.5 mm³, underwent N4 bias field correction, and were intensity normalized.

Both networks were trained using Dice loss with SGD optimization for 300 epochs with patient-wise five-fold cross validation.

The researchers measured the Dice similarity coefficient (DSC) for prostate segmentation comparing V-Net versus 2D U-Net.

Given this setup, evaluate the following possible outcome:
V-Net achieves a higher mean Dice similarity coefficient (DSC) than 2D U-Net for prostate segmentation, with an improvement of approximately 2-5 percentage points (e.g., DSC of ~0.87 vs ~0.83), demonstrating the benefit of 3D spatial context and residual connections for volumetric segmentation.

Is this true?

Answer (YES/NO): NO